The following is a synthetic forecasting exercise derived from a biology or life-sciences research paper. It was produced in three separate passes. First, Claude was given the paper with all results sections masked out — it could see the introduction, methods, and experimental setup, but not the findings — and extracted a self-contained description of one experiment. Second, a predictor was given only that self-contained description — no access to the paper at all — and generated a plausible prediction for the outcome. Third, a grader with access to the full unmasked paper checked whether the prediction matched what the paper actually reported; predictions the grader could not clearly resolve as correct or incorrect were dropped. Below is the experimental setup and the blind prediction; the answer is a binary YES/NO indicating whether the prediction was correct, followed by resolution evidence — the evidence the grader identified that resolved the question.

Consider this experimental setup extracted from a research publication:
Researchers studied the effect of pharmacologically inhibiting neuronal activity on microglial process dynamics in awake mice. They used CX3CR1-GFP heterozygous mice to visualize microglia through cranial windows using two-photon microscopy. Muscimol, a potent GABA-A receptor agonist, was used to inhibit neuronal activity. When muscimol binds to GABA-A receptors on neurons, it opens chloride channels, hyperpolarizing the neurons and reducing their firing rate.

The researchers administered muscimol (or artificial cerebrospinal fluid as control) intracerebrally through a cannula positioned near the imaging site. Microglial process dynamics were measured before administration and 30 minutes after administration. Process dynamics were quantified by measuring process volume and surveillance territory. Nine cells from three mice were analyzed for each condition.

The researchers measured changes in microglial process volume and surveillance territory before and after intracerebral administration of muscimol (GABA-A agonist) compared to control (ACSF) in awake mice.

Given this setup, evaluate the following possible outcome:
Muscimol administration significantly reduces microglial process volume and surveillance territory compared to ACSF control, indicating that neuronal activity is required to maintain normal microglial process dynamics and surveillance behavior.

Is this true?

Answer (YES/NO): NO